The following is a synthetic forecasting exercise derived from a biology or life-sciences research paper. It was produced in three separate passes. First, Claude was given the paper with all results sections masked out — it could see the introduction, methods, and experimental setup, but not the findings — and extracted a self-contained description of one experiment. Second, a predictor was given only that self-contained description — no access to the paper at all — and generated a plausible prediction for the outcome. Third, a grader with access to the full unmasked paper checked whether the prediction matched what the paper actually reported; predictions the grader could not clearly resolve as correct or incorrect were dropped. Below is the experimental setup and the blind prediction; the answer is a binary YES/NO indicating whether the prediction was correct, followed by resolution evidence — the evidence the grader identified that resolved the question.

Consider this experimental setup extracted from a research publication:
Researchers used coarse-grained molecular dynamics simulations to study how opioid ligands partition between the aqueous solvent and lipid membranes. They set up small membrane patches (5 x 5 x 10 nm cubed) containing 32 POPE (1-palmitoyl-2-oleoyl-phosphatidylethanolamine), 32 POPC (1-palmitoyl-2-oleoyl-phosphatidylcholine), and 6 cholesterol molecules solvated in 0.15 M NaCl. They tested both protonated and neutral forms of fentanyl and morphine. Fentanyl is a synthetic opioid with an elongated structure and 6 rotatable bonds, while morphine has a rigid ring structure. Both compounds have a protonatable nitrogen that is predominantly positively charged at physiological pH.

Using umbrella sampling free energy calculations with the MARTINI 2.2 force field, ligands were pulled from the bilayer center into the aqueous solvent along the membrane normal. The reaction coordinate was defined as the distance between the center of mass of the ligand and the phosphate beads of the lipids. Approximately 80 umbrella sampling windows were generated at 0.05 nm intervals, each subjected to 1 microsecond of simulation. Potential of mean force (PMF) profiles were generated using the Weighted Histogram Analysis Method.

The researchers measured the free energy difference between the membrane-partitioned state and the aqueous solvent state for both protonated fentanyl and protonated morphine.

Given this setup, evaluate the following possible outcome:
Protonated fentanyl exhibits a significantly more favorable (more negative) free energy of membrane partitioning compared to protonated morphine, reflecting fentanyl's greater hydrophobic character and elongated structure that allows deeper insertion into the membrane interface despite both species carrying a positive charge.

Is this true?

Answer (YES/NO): YES